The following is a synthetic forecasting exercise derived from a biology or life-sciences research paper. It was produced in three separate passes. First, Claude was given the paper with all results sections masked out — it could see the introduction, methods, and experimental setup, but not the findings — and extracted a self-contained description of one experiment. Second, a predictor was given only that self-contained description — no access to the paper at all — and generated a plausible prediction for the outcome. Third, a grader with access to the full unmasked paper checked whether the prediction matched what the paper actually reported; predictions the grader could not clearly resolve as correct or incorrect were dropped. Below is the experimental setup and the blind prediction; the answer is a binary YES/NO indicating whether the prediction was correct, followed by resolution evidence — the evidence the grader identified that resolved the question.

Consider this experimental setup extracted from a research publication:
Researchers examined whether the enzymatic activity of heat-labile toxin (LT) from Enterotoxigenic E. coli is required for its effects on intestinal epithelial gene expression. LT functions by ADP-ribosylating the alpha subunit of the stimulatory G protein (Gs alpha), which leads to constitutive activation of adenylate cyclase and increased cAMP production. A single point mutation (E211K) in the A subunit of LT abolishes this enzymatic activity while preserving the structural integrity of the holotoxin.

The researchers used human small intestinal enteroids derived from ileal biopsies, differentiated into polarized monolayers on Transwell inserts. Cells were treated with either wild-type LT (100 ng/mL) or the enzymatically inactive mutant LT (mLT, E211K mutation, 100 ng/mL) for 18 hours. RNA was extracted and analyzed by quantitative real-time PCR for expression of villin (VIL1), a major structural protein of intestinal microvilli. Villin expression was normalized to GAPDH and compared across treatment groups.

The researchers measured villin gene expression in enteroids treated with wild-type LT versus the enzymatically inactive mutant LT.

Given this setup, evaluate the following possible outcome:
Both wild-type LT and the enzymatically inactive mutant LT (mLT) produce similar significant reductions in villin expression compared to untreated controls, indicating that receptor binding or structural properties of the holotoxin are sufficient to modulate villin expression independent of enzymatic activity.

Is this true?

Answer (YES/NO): NO